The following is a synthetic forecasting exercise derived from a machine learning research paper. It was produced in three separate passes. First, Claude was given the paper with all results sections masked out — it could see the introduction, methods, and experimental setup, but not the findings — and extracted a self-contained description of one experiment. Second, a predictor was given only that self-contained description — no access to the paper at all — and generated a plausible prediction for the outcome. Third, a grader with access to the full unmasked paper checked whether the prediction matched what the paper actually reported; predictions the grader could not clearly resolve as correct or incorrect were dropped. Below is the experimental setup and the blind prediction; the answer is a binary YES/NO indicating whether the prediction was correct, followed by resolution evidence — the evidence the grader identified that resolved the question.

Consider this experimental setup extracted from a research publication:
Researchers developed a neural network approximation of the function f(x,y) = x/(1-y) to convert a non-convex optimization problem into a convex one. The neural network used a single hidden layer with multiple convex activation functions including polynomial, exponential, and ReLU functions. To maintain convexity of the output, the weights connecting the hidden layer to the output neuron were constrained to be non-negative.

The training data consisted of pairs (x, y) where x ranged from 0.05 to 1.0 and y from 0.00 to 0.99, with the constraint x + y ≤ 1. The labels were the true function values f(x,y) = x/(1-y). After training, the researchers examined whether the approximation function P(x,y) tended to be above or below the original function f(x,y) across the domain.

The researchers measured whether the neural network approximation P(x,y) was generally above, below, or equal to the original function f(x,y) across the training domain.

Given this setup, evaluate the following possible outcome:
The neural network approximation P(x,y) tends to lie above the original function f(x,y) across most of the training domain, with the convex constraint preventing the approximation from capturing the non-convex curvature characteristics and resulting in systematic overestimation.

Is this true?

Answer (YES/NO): YES